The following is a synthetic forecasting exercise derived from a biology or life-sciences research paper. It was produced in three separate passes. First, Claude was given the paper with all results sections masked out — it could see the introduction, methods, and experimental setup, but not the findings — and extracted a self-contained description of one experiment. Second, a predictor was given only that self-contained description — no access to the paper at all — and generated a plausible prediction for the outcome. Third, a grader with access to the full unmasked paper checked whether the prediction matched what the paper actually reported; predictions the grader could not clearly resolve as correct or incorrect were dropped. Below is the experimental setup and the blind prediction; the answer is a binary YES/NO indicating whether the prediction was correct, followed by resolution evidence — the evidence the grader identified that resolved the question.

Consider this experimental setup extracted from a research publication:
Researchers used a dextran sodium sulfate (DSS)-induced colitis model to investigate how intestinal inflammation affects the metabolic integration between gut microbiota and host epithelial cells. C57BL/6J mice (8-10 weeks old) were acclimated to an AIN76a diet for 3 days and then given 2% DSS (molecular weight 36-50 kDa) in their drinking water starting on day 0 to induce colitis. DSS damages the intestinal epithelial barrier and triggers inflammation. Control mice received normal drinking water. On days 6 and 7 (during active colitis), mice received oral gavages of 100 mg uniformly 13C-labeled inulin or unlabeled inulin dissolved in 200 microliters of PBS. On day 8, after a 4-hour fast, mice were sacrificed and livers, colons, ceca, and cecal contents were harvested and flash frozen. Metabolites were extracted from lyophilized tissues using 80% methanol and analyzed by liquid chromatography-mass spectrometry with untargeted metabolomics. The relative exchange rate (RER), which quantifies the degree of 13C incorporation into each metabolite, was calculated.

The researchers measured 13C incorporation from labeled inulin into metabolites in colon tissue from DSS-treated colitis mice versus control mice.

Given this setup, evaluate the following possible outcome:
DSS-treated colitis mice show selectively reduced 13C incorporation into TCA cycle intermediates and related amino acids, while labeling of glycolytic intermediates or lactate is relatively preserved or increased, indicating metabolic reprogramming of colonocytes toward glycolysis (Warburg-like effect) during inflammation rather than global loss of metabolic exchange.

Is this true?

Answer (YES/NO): NO